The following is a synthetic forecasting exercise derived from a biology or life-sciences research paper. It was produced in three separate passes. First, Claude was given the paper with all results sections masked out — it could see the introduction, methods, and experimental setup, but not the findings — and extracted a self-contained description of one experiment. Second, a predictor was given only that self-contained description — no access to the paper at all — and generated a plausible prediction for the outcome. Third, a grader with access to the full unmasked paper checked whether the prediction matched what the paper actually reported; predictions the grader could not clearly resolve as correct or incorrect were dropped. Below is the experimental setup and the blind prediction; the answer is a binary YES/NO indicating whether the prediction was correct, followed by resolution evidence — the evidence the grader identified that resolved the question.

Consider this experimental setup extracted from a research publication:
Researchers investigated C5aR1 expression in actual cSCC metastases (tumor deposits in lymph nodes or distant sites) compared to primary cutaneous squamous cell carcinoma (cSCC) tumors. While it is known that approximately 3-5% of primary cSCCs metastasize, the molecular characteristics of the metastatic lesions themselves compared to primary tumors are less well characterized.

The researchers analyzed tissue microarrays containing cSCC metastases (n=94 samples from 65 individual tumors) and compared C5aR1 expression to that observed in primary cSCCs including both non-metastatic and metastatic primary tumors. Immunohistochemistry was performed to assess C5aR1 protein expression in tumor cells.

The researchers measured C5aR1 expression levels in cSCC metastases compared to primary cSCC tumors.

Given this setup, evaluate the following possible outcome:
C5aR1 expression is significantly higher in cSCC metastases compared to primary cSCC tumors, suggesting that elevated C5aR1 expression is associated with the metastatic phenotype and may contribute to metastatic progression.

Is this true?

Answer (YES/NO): NO